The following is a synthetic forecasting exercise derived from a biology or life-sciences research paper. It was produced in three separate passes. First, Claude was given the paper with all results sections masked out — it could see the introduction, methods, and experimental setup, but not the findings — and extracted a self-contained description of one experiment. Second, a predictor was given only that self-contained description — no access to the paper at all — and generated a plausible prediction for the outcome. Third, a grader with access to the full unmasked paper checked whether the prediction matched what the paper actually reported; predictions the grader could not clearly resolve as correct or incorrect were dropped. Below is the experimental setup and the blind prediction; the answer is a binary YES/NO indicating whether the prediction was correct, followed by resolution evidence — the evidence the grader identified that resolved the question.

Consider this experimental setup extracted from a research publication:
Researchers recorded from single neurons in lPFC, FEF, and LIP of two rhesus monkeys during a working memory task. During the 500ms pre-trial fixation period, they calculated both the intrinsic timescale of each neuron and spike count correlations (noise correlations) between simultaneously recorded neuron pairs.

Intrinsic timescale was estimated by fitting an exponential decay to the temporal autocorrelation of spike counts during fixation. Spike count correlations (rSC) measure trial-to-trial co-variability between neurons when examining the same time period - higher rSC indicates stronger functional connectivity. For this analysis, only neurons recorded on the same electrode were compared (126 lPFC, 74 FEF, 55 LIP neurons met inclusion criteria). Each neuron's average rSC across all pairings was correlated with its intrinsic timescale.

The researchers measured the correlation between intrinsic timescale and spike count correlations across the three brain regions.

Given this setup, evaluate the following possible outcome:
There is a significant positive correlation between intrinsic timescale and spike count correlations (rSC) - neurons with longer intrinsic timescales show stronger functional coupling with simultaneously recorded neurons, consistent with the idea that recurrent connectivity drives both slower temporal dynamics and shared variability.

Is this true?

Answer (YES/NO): YES